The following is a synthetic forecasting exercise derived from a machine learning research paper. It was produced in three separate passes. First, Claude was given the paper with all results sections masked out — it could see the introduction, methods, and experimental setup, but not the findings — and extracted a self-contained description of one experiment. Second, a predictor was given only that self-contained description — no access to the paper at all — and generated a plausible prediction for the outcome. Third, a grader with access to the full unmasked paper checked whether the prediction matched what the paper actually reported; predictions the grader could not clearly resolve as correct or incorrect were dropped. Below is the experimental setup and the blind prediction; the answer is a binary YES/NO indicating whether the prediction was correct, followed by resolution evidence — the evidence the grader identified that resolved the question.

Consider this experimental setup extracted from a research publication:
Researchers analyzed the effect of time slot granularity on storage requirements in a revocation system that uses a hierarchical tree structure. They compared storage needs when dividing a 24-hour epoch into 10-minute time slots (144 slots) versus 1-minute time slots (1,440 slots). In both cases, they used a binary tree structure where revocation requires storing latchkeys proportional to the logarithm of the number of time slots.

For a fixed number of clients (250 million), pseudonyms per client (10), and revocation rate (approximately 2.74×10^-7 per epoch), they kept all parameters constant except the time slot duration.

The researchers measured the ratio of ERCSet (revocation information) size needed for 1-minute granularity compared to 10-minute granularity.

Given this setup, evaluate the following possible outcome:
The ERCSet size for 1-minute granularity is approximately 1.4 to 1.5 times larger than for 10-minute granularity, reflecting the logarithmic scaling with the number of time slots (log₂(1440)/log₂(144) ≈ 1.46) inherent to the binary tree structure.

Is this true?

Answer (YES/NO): YES